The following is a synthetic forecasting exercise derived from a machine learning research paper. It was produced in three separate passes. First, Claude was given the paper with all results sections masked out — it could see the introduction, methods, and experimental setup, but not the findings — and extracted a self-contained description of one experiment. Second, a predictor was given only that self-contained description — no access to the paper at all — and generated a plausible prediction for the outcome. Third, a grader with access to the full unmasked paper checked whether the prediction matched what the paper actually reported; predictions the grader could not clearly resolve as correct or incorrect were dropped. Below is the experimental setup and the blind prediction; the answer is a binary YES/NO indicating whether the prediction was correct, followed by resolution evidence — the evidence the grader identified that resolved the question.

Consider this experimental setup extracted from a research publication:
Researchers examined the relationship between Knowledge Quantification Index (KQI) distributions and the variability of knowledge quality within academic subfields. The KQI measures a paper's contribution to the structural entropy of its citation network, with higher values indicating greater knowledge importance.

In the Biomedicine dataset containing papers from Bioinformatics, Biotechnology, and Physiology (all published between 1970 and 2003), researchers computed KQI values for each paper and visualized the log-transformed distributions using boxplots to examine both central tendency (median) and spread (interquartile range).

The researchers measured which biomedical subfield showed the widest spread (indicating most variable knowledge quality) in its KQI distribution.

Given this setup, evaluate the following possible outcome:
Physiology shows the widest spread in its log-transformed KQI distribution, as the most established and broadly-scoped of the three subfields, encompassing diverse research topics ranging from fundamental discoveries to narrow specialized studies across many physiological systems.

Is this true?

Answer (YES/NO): YES